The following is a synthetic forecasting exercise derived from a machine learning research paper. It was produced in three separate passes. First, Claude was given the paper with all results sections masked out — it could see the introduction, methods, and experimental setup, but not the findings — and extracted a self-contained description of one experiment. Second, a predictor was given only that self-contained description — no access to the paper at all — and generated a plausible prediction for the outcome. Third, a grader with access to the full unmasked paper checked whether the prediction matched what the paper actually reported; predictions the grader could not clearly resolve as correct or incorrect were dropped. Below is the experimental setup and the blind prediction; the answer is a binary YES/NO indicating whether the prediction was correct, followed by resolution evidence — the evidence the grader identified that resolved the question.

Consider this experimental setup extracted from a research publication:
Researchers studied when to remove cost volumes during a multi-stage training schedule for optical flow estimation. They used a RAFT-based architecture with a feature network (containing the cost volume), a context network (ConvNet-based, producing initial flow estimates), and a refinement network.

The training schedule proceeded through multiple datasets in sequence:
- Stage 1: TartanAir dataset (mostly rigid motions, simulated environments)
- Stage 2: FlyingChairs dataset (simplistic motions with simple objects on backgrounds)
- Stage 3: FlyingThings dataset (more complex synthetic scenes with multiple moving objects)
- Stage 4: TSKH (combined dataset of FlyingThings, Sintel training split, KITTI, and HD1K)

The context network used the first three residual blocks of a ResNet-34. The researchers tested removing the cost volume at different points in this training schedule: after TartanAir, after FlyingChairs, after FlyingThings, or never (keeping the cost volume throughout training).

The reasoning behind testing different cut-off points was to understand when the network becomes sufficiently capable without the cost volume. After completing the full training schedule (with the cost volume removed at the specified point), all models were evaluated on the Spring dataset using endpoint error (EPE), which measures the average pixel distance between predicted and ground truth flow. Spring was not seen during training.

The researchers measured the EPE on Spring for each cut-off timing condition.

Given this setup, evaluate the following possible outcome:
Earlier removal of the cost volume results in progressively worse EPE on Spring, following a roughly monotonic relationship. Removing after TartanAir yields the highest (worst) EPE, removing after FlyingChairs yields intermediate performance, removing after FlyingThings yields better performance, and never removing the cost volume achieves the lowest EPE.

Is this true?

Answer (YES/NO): NO